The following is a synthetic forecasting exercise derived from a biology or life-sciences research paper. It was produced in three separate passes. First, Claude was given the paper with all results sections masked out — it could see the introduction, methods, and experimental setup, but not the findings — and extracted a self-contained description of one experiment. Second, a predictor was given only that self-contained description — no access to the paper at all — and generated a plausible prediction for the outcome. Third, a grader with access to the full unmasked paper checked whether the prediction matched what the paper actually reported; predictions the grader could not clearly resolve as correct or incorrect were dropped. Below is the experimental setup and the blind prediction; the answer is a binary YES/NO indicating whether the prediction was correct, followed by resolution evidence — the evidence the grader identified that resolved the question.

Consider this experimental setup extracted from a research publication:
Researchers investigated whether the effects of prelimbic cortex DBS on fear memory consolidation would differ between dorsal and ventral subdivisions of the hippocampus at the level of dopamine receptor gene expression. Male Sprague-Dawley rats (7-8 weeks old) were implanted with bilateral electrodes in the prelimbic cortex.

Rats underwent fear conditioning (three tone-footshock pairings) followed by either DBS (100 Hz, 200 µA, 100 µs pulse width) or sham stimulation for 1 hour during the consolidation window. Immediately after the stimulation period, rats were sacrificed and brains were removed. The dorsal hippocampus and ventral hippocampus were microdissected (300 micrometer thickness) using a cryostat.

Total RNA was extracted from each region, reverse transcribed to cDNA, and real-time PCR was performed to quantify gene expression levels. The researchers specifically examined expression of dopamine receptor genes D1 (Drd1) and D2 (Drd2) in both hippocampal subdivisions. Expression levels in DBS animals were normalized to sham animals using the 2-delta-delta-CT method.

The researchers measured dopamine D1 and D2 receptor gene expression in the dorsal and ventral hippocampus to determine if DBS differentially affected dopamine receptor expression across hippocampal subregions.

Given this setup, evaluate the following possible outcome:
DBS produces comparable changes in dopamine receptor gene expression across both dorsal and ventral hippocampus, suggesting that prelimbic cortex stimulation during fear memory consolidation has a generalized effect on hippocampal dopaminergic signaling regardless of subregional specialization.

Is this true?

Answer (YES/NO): NO